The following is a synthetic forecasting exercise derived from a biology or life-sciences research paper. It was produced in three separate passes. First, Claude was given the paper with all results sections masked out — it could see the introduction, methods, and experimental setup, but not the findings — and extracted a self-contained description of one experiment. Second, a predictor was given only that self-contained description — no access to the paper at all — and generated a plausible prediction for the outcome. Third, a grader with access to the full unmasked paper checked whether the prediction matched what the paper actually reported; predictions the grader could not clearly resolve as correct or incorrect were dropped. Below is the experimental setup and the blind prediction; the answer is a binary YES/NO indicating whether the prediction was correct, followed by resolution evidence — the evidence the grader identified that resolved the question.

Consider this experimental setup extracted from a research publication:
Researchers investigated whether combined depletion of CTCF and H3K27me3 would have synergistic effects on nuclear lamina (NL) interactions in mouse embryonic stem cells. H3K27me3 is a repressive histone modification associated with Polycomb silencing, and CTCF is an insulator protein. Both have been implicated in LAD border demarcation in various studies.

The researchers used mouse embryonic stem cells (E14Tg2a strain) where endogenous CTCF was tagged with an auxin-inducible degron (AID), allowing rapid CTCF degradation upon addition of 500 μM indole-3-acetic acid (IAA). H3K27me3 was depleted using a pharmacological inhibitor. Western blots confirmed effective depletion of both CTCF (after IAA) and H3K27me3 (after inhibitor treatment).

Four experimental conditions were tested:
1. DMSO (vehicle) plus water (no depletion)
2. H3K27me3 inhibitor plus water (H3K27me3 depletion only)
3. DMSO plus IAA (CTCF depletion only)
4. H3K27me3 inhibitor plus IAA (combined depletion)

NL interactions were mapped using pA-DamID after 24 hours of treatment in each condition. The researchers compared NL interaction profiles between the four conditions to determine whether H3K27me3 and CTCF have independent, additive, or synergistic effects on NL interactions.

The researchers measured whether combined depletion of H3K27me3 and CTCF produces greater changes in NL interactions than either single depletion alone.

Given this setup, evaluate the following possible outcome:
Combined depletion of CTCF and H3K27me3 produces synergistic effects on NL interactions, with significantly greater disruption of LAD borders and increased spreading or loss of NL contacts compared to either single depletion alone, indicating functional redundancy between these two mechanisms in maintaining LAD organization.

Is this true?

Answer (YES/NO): NO